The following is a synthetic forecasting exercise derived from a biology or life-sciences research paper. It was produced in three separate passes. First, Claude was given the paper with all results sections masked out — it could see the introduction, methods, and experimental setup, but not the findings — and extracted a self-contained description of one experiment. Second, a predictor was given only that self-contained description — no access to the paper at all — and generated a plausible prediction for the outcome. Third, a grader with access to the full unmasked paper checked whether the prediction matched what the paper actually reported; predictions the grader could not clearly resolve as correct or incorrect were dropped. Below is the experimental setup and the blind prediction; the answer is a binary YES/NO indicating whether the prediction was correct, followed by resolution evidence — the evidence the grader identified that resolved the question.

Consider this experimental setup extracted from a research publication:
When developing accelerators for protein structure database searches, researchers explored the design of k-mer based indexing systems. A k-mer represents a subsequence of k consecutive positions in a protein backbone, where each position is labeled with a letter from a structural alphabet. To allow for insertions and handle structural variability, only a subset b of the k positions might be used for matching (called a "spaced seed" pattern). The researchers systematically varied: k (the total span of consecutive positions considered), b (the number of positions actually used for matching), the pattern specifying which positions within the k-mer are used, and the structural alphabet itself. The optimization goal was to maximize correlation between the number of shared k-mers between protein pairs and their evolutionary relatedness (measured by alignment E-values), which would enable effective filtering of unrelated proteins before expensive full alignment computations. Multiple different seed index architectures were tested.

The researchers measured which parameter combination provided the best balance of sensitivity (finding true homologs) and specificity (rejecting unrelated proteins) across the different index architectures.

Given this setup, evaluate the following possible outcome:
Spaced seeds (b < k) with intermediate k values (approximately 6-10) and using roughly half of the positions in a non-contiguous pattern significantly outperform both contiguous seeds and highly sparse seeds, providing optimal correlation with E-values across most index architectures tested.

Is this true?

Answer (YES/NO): NO